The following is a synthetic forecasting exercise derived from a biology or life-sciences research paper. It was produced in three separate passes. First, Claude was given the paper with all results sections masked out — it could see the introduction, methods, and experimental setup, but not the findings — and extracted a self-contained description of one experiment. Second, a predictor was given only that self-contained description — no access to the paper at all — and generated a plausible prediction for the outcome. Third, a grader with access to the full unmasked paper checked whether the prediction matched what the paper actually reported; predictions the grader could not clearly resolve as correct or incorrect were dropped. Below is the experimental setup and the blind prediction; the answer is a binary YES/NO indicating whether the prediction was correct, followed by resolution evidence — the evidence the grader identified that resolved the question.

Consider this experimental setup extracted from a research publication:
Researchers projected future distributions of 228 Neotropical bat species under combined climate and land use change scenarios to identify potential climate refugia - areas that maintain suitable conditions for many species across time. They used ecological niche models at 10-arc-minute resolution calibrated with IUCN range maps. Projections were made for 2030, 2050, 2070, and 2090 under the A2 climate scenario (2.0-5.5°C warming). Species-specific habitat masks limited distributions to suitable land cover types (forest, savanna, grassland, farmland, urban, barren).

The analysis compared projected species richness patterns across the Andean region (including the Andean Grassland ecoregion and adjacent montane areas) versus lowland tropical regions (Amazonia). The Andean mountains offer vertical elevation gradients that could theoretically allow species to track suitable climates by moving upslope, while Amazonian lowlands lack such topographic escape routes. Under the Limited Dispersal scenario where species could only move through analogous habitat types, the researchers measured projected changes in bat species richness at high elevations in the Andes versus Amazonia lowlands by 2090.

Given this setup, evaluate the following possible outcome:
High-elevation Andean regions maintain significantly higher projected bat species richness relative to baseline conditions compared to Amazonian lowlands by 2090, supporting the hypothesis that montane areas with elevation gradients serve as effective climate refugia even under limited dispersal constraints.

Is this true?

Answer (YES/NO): NO